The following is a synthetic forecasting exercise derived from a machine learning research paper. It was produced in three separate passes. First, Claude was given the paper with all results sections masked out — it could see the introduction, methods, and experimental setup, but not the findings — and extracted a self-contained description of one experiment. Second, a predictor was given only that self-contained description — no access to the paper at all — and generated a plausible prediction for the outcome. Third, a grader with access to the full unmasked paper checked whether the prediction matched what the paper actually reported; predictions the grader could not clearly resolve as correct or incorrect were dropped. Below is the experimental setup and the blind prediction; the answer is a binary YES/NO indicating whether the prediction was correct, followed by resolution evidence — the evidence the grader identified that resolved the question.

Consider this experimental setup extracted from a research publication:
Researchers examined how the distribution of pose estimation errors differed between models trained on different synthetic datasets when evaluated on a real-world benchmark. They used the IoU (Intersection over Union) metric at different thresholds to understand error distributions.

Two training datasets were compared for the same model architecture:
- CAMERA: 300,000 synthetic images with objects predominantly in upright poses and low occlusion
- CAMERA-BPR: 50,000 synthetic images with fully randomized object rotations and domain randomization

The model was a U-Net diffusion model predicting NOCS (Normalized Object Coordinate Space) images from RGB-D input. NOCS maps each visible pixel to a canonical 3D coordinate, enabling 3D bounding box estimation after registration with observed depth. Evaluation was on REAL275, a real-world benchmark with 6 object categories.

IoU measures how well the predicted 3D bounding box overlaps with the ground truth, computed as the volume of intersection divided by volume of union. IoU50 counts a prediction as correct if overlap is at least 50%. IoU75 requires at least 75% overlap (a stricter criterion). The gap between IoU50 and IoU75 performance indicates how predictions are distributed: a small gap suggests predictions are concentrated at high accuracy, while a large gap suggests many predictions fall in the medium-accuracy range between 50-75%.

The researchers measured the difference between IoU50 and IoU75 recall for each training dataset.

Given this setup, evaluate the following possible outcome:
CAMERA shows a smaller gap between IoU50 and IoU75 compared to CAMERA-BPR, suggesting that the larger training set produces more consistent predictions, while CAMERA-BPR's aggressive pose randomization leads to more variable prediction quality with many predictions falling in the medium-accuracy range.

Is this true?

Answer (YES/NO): NO